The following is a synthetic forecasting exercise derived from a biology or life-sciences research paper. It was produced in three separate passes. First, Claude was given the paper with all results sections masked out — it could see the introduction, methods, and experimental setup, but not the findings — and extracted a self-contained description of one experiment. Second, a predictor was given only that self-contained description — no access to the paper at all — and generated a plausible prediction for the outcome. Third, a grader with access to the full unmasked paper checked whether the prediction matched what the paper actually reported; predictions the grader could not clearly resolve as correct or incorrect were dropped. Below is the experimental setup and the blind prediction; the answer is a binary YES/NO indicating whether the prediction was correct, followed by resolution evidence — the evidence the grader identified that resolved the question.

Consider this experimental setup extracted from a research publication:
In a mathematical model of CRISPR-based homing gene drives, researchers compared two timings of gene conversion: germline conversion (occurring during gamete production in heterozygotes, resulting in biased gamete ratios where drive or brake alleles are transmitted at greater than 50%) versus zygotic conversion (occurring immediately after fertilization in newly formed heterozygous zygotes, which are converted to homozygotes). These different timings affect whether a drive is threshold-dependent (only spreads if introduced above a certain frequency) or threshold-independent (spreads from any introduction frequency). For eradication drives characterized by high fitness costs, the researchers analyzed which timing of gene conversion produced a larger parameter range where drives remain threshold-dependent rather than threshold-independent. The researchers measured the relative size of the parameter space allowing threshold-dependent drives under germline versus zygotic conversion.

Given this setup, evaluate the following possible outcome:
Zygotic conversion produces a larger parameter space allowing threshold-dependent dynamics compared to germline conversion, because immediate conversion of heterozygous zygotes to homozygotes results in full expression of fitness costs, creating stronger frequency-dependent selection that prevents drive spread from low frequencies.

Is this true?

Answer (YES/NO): YES